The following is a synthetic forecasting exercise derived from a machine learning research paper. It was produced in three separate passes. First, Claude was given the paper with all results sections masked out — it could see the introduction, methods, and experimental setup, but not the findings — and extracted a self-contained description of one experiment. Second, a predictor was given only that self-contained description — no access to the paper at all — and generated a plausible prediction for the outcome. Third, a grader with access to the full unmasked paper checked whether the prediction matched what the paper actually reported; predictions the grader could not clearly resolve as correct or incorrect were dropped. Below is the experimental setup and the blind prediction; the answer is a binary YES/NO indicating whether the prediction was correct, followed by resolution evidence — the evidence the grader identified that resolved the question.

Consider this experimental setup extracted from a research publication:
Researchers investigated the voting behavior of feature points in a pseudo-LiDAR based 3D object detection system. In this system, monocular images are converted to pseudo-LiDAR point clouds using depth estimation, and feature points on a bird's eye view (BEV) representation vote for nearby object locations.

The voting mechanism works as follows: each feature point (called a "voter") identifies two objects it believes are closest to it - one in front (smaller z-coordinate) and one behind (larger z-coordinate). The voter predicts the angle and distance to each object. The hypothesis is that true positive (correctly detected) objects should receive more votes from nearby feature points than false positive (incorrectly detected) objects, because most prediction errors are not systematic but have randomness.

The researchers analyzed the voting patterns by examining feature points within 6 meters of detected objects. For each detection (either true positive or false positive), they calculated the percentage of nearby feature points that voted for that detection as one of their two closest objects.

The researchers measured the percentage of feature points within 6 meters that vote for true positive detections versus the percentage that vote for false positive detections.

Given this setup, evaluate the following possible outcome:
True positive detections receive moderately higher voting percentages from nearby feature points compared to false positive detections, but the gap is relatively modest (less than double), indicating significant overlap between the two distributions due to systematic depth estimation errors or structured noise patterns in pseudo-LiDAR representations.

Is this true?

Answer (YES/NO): NO